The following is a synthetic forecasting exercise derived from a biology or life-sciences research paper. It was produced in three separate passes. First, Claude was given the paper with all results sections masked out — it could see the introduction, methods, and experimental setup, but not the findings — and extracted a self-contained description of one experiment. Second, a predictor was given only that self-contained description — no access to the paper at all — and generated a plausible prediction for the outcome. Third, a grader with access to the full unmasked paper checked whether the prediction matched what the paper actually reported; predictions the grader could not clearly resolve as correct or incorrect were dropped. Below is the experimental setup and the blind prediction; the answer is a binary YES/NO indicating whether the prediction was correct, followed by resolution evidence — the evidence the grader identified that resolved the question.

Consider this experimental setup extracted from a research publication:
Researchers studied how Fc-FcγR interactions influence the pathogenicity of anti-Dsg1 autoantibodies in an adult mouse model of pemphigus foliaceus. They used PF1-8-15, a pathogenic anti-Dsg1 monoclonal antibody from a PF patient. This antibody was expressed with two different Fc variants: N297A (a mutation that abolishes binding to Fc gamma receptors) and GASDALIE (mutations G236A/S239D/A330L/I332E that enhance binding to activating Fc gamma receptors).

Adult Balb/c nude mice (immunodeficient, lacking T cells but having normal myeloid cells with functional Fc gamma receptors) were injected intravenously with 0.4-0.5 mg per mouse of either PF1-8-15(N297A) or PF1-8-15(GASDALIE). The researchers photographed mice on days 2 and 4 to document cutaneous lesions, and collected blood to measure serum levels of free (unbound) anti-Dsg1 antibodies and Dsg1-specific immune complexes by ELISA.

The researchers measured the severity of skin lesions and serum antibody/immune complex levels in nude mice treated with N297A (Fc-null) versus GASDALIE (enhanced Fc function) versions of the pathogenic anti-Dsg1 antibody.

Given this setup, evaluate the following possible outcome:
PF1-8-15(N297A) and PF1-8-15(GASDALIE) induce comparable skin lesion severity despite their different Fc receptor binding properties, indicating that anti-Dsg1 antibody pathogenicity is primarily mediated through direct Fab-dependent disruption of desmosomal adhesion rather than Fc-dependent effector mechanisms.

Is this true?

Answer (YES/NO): NO